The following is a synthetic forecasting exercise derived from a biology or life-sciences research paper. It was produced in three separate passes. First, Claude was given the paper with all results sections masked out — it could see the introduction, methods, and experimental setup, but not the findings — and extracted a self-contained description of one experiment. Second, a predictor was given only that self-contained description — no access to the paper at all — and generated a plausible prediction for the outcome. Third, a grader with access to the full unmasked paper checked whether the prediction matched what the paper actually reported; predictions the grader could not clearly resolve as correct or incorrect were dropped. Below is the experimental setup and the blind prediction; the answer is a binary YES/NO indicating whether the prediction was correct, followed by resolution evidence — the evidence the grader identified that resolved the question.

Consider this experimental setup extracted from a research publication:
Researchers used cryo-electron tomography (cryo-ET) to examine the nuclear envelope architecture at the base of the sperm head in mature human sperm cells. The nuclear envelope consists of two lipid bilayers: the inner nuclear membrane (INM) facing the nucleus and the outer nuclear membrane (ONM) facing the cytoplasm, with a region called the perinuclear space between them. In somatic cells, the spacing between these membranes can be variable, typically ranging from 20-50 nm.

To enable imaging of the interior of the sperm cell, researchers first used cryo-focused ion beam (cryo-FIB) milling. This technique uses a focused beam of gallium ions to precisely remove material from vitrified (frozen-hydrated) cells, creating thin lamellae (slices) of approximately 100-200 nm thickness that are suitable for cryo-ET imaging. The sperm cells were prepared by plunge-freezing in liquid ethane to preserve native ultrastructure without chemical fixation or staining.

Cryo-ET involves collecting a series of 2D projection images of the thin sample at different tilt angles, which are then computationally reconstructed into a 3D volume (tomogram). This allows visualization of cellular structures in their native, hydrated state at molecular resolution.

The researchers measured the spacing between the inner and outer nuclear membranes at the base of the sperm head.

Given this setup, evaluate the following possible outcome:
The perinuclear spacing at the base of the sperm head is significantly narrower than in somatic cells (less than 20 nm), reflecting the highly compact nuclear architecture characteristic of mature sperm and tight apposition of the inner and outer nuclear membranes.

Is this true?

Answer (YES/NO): YES